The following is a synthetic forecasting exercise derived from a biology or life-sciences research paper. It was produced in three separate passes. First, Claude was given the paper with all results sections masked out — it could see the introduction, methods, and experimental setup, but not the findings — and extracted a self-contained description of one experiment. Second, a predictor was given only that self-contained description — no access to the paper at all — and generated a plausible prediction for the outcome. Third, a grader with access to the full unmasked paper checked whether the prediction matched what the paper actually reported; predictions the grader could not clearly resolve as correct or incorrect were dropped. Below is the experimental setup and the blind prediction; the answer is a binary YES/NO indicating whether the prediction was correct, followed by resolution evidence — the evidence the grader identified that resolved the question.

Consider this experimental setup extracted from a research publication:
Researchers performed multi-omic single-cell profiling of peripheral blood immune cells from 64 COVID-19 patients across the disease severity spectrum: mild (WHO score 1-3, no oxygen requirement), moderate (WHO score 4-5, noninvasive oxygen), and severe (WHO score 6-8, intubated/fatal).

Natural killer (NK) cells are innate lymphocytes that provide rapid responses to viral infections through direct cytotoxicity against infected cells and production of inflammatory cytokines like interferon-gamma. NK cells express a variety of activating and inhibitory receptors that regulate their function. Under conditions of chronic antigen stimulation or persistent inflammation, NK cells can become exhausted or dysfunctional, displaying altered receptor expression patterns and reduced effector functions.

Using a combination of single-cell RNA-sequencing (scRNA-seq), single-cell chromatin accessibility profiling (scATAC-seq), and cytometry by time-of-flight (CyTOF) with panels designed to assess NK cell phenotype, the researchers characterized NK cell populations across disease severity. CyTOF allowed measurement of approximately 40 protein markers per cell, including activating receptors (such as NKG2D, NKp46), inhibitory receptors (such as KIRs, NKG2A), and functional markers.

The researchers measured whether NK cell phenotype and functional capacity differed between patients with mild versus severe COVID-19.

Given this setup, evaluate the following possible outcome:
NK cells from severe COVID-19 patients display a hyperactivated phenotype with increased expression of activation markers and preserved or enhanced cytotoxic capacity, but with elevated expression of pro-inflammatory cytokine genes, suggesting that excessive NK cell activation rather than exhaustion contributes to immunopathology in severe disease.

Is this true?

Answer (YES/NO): NO